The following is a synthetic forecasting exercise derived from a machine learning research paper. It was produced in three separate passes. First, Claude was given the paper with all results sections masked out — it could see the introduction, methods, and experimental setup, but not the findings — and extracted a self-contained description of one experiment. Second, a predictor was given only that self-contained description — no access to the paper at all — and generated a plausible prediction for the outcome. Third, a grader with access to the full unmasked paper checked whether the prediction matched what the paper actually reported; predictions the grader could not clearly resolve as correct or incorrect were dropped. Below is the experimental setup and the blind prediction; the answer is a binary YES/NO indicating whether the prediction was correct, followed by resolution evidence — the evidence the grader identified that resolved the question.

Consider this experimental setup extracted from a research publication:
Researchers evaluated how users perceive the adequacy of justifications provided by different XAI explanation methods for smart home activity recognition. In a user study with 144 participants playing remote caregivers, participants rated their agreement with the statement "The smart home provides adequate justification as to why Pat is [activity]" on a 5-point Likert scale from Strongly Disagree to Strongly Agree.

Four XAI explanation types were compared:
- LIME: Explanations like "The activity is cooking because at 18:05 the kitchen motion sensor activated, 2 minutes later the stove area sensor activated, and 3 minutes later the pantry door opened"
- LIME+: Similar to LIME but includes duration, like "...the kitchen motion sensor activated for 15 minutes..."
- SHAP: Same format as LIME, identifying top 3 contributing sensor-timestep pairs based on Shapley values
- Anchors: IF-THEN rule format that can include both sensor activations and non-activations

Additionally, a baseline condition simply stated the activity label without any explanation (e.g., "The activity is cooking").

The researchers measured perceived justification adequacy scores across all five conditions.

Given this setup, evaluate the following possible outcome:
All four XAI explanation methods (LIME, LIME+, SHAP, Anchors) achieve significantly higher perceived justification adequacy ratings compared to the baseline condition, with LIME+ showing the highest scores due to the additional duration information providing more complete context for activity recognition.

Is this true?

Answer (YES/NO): NO